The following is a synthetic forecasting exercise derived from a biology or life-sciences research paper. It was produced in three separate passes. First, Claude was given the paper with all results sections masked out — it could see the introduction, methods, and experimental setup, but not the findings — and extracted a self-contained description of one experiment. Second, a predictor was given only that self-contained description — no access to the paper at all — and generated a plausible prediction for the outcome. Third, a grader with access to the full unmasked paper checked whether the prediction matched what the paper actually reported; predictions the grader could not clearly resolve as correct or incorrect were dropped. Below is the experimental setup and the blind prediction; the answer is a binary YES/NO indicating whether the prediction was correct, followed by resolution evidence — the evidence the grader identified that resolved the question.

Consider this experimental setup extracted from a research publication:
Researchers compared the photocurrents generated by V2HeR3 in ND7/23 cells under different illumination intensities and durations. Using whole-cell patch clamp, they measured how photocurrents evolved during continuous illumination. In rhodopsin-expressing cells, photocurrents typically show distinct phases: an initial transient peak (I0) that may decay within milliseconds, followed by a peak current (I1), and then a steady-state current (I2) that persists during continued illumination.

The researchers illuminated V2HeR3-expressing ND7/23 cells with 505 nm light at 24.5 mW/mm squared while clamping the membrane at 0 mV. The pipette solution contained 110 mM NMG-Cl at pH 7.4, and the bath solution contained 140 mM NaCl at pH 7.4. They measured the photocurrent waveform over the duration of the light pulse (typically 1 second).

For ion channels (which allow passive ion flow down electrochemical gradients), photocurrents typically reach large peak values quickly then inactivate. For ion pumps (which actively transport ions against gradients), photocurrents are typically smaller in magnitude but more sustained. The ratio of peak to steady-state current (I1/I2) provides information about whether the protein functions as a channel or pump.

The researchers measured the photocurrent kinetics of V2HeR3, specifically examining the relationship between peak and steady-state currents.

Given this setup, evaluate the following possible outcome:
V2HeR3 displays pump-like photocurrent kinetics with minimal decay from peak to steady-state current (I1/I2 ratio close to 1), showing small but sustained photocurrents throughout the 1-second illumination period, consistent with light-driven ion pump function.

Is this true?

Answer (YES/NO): NO